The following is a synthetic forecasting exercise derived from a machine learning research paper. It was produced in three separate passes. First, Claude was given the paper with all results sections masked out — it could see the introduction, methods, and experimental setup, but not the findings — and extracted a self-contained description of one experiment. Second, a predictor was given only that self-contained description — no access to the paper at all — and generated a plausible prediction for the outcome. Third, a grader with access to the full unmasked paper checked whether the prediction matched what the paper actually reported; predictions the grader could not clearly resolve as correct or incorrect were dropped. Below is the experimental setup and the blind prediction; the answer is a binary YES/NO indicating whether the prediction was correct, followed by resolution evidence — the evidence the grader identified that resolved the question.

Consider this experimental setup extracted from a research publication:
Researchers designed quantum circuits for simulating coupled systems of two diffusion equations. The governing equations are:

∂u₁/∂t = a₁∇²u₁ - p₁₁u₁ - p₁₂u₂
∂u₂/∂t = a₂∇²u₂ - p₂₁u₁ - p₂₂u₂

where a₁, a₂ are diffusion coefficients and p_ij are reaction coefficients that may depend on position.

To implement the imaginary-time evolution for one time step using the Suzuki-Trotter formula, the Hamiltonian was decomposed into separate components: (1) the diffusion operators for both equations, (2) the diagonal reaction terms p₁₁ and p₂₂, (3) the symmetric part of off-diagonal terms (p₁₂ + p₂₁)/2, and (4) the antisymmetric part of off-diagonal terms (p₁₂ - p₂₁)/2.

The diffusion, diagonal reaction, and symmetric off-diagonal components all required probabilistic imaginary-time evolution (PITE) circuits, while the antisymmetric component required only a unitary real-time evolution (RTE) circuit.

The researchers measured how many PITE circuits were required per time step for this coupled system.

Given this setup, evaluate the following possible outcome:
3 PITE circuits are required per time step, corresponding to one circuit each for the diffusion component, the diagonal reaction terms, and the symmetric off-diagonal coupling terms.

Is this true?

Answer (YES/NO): YES